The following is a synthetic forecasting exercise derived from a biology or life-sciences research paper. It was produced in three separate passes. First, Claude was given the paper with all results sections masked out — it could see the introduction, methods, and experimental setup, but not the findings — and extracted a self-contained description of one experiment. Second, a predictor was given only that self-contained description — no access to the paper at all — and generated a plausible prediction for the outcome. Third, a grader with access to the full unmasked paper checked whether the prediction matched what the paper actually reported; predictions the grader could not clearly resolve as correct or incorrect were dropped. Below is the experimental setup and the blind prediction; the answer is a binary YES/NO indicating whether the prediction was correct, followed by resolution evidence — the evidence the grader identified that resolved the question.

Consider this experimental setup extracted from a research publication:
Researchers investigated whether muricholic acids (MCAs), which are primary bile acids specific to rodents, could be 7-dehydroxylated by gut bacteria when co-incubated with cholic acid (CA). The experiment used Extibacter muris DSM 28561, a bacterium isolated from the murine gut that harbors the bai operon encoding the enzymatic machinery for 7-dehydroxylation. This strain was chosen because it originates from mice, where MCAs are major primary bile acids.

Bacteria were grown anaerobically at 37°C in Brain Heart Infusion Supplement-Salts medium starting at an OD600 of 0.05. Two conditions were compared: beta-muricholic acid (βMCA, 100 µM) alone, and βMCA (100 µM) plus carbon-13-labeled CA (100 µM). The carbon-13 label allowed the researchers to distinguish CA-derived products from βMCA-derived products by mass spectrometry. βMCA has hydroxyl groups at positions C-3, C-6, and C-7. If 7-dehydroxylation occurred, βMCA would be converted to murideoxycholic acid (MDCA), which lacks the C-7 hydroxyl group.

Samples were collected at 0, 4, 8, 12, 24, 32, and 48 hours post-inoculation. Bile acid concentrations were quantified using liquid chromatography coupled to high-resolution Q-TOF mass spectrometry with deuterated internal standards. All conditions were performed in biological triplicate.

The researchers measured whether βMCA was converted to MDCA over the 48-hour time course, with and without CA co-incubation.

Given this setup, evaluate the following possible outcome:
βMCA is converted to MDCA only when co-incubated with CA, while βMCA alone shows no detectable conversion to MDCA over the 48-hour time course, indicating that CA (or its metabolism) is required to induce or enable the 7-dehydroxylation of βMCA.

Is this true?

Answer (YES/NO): NO